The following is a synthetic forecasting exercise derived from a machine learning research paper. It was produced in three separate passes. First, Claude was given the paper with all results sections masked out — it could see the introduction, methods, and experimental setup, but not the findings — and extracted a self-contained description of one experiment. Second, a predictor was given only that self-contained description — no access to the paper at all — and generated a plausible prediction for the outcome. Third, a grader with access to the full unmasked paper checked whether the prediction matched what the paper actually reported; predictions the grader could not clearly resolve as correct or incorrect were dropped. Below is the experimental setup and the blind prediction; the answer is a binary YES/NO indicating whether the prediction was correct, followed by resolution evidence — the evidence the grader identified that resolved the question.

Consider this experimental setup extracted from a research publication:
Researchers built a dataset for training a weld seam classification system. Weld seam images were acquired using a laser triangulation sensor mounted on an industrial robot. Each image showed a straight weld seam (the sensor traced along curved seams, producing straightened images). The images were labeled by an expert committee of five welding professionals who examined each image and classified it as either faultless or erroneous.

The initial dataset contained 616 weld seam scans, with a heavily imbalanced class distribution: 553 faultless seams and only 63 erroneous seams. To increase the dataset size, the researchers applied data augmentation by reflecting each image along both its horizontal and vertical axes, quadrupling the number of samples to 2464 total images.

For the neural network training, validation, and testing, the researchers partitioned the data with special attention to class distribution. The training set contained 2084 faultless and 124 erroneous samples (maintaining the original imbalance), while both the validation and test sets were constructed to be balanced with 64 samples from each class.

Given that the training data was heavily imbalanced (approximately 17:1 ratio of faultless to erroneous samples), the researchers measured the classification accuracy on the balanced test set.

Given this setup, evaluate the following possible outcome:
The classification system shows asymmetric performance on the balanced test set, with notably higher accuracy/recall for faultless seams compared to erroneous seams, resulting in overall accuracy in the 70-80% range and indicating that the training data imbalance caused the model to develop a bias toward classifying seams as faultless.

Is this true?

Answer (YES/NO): NO